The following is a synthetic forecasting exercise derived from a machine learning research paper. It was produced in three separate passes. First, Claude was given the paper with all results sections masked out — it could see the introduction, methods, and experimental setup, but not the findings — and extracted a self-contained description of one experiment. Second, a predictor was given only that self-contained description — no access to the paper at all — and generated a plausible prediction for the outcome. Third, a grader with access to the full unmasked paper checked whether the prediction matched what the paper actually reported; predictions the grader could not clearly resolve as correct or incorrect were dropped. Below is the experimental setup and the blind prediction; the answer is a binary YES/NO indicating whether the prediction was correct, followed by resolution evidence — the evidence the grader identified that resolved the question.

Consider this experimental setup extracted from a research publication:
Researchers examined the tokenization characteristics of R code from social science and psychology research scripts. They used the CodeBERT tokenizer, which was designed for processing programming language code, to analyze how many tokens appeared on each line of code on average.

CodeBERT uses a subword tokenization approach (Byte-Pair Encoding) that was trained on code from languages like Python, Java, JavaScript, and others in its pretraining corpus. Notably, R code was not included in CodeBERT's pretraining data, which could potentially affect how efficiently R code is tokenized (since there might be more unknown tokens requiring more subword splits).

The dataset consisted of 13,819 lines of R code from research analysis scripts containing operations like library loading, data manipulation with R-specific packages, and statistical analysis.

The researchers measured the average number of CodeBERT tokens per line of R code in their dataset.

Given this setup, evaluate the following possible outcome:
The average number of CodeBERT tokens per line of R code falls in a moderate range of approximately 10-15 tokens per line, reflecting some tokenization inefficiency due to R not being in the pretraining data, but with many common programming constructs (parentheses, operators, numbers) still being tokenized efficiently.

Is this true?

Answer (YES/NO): NO